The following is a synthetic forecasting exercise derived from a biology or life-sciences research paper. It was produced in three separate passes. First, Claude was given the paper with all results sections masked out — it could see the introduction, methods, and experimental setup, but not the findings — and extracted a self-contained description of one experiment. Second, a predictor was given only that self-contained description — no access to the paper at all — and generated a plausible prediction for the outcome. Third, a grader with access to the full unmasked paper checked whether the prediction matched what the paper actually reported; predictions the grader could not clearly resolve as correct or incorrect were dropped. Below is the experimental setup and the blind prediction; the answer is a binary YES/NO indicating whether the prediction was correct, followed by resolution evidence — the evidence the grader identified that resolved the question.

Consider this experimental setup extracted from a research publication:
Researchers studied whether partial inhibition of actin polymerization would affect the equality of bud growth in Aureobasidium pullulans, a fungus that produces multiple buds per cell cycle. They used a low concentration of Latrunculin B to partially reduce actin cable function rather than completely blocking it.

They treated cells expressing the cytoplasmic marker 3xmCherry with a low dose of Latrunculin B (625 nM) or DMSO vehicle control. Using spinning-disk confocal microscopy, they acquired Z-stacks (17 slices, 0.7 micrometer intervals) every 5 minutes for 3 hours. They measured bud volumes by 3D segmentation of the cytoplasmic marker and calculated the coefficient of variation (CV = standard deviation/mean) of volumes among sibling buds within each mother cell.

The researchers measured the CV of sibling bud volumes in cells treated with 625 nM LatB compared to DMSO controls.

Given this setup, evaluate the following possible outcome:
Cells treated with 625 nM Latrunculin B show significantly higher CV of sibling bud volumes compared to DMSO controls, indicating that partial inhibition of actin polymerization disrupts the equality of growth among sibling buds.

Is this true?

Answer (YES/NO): YES